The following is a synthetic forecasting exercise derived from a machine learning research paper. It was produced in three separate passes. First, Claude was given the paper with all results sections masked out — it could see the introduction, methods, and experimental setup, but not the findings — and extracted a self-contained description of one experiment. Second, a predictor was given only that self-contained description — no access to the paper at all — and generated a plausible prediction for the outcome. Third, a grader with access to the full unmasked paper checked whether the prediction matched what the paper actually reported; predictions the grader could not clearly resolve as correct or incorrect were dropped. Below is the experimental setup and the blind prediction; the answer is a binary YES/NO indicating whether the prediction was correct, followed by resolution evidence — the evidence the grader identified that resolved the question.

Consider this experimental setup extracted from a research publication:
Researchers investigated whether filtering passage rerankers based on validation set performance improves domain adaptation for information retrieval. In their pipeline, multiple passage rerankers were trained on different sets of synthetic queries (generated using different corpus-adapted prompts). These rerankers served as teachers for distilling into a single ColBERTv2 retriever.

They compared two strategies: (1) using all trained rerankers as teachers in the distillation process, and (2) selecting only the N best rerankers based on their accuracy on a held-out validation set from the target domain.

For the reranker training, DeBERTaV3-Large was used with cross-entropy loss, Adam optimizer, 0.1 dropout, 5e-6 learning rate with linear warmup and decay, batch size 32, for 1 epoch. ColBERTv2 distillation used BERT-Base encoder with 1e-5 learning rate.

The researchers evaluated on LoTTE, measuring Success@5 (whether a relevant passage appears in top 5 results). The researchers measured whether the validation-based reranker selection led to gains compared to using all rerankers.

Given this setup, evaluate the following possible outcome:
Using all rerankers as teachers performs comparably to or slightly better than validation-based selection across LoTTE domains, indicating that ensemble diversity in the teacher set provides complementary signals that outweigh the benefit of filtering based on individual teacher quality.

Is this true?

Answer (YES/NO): YES